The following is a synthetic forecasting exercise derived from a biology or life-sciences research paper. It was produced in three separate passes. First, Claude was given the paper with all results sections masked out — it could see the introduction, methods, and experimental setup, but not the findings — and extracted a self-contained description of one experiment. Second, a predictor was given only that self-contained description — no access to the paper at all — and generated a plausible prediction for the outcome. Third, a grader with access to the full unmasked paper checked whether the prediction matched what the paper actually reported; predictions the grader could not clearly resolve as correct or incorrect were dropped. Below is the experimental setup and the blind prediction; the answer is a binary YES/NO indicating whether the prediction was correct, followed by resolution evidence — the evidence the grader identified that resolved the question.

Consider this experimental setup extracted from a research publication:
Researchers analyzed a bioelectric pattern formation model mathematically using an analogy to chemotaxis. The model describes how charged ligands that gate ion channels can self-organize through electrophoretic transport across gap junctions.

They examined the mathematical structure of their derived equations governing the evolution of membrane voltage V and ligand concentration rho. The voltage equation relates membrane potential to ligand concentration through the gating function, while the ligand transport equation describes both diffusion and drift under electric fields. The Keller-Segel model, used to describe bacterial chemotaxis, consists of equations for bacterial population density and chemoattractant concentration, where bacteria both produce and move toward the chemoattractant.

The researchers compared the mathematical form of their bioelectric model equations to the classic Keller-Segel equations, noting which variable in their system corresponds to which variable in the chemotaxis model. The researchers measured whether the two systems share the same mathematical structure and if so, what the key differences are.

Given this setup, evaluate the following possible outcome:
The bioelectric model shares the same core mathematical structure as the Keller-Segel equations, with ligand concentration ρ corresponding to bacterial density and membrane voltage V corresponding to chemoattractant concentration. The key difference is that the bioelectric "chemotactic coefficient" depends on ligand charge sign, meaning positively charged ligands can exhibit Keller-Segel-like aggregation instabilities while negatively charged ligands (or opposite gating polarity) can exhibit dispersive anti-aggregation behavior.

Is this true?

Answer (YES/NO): NO